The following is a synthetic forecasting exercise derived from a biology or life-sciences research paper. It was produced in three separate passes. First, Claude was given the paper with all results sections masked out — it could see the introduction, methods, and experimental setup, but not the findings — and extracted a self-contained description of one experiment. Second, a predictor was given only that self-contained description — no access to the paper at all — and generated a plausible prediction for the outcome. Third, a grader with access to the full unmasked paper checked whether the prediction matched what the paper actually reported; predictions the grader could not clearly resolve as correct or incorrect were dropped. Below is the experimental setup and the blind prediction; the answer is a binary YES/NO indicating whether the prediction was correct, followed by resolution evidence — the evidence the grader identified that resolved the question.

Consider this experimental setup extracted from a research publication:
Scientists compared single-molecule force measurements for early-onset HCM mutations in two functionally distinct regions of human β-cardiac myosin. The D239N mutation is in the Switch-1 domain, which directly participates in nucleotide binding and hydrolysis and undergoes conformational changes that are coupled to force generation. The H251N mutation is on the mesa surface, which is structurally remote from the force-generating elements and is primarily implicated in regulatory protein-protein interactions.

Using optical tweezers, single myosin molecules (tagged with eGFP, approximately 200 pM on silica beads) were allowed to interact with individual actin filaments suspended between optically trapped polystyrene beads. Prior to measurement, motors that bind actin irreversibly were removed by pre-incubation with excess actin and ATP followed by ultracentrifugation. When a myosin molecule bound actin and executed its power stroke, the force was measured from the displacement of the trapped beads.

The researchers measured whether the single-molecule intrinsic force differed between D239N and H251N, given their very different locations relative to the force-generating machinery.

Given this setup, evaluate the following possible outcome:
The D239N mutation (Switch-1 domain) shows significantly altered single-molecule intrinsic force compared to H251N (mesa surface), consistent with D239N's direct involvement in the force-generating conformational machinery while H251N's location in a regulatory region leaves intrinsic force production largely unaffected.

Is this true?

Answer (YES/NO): NO